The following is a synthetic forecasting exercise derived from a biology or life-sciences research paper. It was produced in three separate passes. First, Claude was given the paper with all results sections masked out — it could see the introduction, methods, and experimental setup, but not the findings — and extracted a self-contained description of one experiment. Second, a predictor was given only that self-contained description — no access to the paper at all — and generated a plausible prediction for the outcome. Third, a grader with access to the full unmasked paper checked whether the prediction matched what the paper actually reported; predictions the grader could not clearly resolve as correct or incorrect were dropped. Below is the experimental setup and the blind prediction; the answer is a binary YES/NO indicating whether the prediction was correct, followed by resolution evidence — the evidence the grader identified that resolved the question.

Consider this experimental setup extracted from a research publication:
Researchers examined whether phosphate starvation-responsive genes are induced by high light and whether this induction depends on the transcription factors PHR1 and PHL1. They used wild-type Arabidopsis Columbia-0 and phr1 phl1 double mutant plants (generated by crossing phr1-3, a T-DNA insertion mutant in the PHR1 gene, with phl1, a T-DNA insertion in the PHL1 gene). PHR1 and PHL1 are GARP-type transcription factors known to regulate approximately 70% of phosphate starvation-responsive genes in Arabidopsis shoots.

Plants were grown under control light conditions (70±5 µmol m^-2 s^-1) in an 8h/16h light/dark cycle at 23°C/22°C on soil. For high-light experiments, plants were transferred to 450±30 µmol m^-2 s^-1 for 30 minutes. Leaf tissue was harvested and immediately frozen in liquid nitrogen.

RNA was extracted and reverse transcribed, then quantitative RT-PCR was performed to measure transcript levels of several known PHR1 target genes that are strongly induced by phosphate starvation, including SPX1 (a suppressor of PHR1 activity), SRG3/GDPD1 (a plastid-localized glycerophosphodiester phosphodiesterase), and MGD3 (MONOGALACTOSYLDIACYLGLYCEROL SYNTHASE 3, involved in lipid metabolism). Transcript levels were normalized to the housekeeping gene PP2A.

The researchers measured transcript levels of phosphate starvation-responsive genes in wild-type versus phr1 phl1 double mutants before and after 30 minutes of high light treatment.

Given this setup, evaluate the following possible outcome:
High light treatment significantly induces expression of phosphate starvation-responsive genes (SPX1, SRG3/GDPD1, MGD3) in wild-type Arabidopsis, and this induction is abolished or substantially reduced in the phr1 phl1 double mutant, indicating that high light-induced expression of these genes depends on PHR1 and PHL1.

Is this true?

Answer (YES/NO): YES